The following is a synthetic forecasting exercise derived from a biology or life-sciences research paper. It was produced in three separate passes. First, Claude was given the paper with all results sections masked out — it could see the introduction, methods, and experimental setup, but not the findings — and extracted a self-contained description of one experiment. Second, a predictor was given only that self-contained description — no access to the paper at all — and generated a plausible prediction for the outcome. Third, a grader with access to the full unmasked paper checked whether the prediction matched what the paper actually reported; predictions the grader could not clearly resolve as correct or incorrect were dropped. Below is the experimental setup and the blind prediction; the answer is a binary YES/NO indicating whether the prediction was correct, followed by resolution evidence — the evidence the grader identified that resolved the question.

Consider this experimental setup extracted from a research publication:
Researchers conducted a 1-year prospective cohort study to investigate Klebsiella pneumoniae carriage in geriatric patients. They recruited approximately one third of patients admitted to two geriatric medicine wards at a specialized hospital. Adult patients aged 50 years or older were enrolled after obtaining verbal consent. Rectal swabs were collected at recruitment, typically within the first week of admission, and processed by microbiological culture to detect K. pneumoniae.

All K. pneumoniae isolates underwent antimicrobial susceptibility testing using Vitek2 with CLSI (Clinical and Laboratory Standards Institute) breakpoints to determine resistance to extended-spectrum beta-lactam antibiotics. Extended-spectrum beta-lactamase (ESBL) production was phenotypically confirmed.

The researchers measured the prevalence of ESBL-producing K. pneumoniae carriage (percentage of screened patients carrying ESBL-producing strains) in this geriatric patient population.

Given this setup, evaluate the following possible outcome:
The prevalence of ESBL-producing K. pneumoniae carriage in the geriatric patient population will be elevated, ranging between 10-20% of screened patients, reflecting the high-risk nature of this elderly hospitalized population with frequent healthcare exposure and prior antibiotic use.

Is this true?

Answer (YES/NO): NO